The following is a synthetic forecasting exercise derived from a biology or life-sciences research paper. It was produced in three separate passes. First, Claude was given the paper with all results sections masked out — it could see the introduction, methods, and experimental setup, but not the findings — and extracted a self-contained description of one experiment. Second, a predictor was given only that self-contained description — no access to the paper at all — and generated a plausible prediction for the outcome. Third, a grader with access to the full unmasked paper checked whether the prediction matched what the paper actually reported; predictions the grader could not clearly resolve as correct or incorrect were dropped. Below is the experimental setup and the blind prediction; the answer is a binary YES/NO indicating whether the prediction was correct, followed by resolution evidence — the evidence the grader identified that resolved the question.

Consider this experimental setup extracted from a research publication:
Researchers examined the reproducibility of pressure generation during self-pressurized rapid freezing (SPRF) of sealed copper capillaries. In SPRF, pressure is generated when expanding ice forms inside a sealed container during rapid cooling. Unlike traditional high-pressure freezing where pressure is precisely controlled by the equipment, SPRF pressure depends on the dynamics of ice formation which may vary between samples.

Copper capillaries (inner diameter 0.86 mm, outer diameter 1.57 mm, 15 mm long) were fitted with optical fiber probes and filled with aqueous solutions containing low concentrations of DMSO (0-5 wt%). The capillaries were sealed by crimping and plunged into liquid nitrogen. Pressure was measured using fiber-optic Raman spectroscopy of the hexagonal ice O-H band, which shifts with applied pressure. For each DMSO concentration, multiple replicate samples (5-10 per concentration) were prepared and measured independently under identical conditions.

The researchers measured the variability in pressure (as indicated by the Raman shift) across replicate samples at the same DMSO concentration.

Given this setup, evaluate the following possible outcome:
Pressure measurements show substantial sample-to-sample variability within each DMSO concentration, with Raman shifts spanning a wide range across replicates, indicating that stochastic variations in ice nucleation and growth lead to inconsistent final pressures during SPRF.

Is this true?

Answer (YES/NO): YES